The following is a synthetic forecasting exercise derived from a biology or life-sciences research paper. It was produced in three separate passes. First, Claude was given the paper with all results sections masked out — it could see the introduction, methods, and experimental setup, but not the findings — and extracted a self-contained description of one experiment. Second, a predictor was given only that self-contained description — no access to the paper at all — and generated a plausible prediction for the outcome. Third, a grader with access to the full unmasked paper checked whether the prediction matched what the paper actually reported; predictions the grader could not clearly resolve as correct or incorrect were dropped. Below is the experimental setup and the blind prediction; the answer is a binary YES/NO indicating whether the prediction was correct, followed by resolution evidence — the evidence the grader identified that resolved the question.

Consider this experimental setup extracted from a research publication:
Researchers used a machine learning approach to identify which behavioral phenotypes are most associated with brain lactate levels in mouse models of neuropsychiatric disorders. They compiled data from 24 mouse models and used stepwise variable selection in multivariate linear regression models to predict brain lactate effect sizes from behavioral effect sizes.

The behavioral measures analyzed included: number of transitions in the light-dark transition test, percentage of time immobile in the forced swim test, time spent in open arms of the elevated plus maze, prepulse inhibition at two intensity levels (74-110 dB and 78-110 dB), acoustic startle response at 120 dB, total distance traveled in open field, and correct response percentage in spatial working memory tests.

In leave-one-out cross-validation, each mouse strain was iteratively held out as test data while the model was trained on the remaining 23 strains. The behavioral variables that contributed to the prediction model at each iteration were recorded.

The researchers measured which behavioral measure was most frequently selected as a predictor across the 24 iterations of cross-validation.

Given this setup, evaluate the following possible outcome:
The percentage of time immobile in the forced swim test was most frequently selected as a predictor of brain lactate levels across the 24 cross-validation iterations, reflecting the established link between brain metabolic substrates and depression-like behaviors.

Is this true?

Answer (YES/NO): NO